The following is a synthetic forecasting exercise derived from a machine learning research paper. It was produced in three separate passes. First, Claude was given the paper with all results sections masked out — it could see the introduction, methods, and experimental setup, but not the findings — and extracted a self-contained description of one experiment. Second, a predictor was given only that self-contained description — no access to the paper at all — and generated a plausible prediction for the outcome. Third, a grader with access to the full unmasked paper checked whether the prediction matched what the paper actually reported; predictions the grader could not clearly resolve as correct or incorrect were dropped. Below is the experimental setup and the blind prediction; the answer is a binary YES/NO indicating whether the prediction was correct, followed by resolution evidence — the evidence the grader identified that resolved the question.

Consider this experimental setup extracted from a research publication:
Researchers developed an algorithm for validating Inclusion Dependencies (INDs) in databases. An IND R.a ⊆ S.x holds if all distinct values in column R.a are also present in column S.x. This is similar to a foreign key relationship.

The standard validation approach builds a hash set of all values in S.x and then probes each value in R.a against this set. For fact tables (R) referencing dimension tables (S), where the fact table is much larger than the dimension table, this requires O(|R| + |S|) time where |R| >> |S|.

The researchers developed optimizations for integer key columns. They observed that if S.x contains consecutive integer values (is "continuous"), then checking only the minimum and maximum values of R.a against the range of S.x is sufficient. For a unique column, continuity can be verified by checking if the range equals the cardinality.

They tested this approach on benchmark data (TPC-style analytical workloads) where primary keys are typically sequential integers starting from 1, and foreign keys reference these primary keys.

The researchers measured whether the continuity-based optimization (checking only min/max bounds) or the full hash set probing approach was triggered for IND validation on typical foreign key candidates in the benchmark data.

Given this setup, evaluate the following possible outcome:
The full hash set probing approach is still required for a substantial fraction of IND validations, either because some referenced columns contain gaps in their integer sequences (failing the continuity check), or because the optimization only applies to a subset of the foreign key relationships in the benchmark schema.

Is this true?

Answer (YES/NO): NO